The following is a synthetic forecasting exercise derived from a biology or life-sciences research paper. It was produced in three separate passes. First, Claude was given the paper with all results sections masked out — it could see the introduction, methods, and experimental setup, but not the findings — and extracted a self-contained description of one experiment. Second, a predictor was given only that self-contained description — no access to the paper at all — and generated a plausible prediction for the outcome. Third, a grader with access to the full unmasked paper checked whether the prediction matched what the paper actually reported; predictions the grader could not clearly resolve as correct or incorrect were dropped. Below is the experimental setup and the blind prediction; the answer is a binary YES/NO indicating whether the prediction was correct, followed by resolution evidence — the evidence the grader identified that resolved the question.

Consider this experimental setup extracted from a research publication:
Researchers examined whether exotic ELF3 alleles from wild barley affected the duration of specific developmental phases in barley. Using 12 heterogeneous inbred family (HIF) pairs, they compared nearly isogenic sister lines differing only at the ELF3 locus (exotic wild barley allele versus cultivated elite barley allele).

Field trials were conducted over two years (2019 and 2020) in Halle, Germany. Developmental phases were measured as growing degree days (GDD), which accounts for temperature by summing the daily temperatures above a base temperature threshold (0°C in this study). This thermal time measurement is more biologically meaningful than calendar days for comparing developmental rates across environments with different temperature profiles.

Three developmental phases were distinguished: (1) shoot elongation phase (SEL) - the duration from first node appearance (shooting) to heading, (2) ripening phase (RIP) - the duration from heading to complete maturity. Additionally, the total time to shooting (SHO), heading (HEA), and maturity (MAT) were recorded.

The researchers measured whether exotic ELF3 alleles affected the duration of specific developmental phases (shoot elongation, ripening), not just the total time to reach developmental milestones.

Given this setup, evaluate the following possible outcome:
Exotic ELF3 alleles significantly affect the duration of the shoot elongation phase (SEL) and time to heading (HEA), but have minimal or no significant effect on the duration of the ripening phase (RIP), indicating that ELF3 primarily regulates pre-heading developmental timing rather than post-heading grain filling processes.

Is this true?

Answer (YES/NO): NO